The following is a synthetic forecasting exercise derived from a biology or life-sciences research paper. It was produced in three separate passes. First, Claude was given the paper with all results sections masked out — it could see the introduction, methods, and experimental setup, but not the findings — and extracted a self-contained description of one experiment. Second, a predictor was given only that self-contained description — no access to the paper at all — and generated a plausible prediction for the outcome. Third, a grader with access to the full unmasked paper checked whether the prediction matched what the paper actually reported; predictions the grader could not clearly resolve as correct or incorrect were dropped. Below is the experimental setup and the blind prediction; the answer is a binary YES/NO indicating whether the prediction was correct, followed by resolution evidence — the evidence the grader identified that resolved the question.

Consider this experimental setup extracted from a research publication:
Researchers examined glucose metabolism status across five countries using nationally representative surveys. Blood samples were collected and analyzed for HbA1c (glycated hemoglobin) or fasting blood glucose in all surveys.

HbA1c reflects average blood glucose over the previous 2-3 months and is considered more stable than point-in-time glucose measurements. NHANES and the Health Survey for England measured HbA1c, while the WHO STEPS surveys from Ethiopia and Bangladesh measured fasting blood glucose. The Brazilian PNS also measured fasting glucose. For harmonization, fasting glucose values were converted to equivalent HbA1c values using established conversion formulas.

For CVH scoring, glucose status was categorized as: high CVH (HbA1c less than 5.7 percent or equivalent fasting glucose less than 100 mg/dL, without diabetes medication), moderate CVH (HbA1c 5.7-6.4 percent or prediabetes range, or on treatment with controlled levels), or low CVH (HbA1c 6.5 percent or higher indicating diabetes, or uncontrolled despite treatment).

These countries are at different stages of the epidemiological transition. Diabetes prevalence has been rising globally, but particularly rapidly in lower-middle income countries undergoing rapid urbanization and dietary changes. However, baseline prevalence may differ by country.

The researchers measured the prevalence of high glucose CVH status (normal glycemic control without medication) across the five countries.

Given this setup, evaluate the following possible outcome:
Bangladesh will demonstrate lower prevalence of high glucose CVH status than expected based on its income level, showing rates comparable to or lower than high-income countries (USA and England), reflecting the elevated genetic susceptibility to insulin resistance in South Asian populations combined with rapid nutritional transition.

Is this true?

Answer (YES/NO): NO